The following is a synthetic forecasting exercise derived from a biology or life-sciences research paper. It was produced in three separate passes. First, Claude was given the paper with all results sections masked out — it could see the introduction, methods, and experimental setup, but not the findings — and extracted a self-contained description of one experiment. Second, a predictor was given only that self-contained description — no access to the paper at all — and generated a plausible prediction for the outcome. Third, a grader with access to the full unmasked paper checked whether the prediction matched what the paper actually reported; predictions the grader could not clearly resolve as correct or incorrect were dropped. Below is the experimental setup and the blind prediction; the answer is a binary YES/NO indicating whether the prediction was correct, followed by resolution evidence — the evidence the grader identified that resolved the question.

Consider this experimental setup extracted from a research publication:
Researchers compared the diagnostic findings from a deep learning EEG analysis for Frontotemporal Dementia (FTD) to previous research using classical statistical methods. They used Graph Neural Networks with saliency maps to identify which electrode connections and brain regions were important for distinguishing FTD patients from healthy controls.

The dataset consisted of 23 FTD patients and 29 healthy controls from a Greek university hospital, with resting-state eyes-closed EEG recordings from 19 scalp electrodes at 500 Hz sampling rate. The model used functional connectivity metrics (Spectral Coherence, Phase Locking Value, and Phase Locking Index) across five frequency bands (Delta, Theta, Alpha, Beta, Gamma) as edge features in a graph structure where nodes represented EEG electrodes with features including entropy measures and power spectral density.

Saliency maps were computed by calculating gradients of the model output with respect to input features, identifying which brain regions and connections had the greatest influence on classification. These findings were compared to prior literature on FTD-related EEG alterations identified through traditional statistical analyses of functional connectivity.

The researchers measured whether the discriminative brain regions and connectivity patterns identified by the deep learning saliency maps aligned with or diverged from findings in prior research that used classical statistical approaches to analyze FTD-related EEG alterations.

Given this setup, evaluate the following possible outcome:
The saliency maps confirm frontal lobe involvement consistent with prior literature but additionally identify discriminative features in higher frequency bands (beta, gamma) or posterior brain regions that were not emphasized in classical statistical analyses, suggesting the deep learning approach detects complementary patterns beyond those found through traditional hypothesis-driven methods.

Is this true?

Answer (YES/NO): NO